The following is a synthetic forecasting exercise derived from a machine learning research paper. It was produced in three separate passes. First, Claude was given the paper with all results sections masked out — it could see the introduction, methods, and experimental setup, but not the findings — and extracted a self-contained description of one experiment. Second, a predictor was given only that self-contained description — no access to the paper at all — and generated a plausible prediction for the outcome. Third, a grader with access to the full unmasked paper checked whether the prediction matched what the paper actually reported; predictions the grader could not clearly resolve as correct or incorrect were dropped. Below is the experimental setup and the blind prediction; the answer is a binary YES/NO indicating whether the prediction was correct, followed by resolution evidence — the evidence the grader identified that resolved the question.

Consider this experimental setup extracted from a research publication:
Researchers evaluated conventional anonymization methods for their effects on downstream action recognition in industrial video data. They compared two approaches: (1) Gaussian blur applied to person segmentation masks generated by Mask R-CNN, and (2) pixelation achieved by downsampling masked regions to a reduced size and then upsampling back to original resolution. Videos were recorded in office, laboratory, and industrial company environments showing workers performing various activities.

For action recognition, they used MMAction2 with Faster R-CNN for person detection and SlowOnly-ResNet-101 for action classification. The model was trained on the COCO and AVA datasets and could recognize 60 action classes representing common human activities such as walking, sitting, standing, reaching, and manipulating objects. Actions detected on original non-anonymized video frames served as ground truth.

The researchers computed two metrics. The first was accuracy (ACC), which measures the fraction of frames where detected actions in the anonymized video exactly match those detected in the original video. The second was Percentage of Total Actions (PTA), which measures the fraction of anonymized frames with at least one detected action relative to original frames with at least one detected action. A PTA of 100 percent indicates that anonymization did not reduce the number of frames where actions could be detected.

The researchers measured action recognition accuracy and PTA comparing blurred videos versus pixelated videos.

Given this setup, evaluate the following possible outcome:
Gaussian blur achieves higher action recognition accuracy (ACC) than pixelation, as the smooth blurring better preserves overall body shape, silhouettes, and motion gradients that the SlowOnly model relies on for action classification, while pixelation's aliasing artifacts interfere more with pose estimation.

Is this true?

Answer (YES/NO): YES